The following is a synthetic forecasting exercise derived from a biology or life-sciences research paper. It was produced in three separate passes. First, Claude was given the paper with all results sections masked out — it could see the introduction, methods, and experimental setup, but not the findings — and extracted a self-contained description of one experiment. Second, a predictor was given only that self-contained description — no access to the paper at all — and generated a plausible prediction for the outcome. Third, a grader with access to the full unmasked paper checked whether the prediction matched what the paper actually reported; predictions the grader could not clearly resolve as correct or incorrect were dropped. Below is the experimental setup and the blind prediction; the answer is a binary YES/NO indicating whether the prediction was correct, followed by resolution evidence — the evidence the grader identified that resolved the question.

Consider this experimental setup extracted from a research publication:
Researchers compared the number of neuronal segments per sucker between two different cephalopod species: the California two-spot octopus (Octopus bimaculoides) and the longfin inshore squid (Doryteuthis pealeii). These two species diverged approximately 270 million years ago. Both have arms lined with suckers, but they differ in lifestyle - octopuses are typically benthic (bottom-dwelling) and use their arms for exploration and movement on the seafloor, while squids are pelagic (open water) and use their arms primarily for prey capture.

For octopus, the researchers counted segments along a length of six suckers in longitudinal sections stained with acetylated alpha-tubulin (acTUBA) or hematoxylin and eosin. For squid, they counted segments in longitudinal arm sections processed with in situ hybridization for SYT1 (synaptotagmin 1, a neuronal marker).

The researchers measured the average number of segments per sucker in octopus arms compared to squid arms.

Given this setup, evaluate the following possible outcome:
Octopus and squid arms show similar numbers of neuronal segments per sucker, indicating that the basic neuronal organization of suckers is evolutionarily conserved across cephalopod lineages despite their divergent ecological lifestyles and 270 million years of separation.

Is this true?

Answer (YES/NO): NO